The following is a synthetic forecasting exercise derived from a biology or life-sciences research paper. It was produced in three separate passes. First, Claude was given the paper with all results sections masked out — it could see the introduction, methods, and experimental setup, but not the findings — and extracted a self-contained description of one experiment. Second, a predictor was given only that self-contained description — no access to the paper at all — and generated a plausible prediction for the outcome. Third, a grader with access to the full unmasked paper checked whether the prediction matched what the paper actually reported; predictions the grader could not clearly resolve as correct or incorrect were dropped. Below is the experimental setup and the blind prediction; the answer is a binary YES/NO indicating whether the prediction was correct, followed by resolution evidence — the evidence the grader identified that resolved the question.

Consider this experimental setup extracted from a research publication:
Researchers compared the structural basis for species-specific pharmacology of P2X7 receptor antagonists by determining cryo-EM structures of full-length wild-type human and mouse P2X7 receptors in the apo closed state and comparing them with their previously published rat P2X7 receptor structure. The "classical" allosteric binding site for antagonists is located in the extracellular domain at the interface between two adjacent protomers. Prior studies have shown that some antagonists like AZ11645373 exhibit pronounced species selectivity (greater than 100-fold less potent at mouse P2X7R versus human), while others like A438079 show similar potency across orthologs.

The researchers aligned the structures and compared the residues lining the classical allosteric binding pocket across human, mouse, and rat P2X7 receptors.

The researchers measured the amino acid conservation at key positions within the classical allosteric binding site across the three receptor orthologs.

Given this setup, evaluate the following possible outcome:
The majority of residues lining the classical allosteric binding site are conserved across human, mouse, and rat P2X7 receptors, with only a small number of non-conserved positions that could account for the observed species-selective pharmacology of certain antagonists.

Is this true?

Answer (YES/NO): YES